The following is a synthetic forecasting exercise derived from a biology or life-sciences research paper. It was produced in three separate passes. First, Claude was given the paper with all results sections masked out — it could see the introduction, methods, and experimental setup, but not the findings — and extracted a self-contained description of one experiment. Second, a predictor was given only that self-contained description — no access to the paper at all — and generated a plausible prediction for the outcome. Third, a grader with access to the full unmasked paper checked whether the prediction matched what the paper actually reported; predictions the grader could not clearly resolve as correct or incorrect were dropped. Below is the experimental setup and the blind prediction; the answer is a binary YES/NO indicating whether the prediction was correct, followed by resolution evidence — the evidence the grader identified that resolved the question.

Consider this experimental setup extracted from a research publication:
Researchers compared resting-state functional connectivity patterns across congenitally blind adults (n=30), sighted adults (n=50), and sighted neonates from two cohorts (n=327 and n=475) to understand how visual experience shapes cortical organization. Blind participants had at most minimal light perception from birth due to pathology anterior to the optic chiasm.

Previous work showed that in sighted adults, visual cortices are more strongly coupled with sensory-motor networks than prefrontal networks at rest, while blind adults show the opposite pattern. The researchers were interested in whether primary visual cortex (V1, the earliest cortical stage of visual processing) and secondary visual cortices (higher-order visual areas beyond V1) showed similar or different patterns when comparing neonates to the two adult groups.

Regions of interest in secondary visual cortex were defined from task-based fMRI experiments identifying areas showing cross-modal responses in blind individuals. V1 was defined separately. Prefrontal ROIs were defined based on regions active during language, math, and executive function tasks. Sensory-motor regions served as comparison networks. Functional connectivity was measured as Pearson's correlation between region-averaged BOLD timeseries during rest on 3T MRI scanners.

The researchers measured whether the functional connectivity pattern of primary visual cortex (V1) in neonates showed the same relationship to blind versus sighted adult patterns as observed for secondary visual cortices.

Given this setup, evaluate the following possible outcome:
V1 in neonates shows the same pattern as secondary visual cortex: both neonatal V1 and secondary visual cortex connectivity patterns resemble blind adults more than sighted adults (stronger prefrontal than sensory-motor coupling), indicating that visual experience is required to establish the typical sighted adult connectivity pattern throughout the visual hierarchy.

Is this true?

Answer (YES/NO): NO